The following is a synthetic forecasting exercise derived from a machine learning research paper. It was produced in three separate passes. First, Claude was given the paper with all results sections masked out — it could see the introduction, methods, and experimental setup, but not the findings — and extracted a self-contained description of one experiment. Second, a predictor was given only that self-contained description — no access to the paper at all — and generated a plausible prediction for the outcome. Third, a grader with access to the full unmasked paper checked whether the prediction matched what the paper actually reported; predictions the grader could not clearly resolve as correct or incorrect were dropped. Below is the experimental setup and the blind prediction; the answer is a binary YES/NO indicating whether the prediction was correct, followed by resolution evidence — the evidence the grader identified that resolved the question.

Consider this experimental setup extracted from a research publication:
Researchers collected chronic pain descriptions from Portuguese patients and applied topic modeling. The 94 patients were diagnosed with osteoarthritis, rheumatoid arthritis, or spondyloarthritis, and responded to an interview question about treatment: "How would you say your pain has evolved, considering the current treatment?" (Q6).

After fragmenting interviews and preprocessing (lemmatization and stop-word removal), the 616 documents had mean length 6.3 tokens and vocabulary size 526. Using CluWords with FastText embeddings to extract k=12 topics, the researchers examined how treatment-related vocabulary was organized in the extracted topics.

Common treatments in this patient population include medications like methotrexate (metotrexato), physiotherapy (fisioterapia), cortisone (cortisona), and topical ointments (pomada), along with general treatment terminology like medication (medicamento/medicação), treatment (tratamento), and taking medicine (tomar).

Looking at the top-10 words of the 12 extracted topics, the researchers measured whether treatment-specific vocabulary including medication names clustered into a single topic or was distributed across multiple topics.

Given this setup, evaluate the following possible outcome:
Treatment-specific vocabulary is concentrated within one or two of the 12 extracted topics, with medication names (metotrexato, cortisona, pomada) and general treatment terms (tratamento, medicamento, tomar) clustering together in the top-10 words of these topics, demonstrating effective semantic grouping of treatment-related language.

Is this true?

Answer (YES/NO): YES